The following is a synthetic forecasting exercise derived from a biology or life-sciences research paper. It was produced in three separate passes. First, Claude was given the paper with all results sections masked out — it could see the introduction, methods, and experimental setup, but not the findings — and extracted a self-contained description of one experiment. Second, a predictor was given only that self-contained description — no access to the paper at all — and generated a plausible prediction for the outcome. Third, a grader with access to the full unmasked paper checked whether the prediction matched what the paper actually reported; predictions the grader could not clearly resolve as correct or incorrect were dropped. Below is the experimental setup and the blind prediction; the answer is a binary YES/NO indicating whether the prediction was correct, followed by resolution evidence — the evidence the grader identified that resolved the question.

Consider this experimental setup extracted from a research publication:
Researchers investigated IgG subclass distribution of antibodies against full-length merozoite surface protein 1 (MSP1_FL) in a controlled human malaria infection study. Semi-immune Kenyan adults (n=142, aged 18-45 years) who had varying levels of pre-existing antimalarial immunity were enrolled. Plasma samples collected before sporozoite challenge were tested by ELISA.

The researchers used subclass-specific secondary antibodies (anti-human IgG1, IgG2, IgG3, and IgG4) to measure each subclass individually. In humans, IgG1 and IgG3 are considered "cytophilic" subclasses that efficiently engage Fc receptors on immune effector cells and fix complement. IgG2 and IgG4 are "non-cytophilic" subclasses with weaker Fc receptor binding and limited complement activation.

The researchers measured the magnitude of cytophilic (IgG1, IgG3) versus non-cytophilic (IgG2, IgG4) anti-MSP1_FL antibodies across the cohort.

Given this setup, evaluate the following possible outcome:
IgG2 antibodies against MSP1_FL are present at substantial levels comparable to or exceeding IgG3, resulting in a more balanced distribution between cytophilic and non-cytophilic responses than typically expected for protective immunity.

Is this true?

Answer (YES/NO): NO